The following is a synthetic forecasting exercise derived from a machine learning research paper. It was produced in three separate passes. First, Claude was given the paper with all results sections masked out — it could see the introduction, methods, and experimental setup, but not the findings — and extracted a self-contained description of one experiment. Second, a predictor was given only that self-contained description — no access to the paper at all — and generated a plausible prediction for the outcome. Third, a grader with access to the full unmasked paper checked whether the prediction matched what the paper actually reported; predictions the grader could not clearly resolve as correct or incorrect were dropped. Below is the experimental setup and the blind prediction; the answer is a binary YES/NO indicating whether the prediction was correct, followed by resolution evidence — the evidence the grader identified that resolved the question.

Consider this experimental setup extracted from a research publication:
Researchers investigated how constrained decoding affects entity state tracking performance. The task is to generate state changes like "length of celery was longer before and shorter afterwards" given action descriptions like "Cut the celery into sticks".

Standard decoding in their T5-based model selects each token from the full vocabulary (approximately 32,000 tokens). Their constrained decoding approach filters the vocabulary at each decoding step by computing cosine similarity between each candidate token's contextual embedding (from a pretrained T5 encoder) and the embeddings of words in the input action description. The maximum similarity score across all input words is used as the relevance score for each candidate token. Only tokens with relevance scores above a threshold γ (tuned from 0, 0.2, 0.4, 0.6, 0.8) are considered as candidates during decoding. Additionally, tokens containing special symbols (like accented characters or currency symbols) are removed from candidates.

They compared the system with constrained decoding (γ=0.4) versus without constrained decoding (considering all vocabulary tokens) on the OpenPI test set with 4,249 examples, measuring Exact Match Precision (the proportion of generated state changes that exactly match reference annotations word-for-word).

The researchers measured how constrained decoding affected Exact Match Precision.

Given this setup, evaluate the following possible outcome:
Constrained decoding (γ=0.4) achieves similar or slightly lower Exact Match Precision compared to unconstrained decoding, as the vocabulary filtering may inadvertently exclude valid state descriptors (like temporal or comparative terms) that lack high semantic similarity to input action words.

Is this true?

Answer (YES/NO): NO